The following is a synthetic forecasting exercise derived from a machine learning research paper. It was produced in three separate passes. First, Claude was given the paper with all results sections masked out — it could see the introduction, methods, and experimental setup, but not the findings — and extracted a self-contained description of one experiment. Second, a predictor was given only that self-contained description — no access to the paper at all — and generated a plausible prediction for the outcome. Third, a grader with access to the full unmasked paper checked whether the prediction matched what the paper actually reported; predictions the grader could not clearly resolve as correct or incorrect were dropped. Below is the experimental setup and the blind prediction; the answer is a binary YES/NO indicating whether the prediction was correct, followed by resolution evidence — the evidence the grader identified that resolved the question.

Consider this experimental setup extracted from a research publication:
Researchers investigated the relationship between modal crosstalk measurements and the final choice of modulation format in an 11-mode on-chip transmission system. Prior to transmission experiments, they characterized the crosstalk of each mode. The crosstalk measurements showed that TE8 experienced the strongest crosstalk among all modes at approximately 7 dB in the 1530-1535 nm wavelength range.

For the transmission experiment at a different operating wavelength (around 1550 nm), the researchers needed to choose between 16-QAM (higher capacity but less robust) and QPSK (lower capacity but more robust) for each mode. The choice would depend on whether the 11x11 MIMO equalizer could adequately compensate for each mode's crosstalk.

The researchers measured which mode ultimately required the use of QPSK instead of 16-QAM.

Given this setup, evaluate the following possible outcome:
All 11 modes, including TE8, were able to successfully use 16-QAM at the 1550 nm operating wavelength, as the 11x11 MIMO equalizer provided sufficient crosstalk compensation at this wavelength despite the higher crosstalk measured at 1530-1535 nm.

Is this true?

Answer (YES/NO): YES